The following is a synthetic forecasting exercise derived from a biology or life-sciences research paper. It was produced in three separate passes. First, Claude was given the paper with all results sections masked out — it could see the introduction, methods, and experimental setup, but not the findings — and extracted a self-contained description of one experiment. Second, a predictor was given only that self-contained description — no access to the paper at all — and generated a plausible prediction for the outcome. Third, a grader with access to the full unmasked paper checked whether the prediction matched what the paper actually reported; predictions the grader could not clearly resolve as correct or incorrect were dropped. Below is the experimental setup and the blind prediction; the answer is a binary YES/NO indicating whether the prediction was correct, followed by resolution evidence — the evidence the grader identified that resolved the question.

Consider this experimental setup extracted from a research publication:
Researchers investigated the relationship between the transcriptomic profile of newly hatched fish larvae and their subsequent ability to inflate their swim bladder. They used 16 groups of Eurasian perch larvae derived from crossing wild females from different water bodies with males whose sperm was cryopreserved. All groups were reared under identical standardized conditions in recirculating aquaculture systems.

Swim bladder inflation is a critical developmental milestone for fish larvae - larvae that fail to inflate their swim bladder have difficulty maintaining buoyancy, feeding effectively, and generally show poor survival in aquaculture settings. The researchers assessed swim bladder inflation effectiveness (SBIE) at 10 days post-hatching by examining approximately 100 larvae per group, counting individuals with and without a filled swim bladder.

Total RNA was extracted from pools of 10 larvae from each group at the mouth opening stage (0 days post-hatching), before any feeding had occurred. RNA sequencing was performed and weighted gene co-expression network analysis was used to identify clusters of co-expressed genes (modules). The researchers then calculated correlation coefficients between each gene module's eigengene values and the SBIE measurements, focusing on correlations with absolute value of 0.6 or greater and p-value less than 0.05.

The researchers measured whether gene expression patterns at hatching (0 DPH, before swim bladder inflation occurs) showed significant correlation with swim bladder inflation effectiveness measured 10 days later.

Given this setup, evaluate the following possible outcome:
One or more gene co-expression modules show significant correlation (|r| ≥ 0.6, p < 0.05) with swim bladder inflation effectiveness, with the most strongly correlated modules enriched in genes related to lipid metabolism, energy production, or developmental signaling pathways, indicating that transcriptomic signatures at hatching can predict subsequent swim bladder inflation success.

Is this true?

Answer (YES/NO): NO